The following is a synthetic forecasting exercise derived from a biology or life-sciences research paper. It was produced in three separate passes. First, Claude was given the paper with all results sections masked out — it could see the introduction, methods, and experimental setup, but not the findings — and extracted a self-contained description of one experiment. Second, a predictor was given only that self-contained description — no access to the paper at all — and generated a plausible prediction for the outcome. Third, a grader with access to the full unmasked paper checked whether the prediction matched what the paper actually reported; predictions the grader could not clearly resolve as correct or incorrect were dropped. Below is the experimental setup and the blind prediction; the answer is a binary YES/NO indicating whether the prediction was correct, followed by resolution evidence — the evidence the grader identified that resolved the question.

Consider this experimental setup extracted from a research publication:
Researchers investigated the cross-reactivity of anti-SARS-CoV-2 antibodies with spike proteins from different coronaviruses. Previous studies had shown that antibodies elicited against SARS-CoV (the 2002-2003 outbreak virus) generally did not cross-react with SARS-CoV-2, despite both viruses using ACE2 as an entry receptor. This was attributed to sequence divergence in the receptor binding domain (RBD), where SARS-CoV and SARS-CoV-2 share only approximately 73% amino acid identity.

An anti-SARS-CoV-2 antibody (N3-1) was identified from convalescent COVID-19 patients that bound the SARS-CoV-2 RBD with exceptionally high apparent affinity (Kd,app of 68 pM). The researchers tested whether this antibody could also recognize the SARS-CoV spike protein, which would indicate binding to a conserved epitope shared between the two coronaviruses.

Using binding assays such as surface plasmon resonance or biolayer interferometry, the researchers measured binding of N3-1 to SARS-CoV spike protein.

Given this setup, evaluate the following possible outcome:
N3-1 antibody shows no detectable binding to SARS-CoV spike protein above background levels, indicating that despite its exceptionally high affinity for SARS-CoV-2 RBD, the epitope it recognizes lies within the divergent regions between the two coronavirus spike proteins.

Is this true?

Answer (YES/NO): NO